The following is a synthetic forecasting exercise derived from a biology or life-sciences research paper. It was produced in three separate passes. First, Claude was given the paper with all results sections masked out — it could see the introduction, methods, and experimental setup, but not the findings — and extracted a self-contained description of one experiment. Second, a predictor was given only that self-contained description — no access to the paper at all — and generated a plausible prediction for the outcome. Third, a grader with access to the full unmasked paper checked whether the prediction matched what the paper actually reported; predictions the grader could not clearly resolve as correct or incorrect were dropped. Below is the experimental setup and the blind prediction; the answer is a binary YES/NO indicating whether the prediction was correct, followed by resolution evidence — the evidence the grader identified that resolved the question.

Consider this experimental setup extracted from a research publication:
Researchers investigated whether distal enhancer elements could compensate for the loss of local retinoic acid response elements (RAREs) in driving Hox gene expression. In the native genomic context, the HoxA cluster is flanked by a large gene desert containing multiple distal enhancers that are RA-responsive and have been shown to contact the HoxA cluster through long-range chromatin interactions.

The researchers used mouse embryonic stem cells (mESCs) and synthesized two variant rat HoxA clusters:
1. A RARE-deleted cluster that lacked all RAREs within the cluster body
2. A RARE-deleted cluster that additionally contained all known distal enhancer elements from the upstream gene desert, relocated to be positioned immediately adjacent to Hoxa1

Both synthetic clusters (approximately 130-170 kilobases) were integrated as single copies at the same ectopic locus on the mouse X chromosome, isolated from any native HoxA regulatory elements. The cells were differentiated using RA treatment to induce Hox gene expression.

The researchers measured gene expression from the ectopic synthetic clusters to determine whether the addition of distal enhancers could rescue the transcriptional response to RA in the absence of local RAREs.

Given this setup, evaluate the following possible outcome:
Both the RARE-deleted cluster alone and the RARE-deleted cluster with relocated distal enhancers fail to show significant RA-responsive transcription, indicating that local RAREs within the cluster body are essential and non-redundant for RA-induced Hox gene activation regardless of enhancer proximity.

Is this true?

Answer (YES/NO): NO